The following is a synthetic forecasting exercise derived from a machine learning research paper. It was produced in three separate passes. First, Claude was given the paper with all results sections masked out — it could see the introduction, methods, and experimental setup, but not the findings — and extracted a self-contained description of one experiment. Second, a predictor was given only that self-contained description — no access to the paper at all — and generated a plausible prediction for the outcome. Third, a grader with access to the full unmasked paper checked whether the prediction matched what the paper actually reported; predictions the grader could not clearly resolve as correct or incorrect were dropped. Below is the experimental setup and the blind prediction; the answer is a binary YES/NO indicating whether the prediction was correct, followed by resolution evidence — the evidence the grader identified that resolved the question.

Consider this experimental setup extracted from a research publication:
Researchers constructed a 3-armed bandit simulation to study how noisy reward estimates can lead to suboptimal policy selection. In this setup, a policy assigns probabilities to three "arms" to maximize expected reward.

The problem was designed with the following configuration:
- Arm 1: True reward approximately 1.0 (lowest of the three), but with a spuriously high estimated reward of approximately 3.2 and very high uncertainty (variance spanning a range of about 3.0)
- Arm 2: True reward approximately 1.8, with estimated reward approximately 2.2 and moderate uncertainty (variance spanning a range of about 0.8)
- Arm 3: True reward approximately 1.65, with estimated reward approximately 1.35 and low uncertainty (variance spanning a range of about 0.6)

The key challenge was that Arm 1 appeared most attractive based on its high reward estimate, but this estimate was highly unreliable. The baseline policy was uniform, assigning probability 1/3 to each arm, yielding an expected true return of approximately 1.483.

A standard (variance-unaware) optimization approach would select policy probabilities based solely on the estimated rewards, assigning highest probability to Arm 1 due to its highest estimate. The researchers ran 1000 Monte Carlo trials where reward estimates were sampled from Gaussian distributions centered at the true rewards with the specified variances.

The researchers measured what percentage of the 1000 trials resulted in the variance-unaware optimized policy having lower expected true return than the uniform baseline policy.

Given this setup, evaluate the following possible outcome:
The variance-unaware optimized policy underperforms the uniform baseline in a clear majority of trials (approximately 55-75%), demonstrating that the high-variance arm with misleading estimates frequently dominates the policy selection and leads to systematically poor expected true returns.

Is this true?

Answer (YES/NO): NO